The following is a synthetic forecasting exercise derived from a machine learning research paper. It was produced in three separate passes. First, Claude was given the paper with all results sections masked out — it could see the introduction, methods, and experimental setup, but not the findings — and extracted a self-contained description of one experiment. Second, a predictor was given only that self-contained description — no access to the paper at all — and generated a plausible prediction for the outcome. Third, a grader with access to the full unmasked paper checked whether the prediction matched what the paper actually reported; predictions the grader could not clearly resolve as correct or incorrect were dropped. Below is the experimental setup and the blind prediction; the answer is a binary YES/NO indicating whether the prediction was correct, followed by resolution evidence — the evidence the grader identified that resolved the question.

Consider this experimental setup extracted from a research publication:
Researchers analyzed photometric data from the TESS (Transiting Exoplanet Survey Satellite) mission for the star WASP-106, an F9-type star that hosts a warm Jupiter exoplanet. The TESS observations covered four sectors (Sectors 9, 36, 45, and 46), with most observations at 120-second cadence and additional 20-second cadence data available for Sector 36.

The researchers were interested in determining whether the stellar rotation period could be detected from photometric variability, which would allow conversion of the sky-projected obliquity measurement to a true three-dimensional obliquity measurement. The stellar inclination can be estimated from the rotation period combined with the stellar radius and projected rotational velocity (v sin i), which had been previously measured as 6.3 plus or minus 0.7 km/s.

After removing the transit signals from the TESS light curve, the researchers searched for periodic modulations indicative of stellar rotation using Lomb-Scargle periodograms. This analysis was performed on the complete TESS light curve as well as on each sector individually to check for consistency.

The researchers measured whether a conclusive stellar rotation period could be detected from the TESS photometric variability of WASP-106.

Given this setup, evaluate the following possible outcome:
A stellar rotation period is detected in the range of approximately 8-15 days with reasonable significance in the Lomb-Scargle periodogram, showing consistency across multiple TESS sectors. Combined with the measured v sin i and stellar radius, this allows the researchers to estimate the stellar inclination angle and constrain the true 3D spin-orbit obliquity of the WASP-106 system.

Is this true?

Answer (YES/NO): NO